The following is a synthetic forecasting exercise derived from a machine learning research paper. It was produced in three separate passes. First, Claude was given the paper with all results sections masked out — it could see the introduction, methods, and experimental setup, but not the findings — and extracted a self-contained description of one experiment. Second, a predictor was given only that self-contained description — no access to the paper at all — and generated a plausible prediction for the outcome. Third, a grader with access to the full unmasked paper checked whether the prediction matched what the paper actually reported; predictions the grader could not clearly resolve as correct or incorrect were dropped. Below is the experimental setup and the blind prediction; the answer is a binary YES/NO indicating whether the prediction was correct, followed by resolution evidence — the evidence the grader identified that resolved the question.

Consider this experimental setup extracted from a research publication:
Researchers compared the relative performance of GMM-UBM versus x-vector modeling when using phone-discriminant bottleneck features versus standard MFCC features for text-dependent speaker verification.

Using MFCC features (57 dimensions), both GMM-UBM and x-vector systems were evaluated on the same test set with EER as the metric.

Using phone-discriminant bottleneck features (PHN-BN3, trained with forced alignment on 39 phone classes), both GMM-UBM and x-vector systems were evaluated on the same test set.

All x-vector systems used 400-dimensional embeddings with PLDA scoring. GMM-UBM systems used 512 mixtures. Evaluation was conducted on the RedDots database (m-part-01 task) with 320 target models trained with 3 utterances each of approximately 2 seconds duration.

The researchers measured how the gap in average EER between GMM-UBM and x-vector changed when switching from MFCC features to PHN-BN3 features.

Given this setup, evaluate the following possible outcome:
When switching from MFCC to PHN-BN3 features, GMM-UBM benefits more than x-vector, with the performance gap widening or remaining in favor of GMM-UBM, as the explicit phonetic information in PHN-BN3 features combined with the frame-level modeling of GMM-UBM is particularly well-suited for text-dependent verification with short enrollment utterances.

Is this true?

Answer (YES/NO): YES